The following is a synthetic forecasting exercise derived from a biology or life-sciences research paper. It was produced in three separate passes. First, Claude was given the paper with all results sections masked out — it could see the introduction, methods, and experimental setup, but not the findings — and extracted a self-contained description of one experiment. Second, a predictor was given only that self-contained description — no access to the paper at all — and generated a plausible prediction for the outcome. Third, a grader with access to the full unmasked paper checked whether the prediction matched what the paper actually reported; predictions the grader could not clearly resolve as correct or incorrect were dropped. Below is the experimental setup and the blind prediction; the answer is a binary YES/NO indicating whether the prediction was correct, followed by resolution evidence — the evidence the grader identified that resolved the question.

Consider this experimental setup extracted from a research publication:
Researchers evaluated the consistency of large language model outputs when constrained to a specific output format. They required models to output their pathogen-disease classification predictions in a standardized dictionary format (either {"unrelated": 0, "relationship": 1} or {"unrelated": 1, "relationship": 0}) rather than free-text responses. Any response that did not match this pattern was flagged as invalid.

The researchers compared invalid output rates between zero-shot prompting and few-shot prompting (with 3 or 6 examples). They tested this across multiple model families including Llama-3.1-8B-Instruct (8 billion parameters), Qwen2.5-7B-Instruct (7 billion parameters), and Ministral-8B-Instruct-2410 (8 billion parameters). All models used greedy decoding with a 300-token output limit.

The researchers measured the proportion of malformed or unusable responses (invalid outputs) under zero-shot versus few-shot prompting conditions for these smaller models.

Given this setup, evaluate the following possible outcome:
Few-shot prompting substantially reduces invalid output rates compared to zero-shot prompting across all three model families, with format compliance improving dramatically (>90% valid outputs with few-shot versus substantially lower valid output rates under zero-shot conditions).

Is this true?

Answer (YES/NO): NO